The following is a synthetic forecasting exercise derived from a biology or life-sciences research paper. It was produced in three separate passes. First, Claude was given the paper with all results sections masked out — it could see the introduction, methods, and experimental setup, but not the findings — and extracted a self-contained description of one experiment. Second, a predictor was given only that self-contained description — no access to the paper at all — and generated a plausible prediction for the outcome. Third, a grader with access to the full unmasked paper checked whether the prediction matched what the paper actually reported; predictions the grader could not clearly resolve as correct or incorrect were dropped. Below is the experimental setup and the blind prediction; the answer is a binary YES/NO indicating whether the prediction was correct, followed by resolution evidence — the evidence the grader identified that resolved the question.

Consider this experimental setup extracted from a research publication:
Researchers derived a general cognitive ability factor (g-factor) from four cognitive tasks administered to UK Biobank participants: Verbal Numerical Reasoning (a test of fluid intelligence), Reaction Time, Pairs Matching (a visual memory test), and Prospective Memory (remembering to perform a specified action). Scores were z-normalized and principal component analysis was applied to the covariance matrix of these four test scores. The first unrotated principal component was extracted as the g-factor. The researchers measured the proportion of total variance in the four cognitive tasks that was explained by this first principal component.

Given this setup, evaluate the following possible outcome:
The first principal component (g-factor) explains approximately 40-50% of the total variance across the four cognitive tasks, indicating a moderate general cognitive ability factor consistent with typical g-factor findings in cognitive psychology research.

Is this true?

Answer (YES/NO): NO